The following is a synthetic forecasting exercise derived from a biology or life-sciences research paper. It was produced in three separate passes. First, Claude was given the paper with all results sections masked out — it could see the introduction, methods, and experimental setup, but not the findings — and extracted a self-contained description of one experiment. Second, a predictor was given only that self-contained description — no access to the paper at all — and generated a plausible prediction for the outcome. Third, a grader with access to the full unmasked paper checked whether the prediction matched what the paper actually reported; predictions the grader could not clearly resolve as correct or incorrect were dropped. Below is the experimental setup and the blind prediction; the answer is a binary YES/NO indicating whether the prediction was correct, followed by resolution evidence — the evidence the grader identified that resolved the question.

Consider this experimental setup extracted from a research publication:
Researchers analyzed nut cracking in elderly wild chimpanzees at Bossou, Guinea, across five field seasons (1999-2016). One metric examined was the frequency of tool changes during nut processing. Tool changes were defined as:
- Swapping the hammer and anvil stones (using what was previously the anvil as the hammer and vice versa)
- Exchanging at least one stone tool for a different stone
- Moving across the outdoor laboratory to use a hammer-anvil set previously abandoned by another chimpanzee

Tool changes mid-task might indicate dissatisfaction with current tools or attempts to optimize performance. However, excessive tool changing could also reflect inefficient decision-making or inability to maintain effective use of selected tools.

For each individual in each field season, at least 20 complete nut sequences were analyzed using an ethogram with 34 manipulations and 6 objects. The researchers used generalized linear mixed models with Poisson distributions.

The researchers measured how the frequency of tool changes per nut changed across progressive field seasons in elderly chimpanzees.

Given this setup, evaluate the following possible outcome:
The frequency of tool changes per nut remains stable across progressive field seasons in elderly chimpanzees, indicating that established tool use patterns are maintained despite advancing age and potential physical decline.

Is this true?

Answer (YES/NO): YES